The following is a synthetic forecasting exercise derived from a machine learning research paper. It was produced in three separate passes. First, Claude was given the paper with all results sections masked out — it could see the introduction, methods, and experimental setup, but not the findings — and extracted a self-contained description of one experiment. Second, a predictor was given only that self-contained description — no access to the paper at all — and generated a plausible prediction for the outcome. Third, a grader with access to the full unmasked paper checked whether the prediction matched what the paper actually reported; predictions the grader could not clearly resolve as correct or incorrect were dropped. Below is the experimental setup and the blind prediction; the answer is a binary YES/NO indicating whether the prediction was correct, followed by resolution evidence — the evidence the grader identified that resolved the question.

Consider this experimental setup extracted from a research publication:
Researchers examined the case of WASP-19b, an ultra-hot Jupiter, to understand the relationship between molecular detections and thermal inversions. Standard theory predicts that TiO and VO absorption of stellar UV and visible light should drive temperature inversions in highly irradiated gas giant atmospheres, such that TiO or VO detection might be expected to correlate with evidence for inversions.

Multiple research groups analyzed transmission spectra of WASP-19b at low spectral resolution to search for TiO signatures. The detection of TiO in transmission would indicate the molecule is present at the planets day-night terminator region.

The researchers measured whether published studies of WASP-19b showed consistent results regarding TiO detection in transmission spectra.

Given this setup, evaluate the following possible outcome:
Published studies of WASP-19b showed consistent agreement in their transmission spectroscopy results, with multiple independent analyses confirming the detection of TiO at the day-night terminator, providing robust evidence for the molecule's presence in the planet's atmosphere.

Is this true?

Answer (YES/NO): NO